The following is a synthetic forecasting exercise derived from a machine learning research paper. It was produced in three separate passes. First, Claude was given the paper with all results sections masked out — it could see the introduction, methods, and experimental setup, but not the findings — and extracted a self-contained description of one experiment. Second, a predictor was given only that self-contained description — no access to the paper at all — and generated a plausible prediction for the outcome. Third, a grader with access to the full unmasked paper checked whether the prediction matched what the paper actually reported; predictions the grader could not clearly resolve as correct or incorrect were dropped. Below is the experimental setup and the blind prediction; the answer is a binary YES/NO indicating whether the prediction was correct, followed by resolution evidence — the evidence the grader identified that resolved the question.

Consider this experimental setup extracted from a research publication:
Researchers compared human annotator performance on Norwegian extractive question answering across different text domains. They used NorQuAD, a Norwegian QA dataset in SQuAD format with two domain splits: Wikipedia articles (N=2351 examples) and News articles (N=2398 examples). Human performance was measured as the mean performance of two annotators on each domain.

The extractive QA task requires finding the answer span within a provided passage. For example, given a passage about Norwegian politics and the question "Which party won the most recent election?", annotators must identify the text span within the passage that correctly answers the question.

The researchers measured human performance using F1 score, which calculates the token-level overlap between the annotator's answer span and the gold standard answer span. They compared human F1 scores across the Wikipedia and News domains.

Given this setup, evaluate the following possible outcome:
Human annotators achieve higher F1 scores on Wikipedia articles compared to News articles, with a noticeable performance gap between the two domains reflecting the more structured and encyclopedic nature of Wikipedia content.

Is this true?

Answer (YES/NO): NO